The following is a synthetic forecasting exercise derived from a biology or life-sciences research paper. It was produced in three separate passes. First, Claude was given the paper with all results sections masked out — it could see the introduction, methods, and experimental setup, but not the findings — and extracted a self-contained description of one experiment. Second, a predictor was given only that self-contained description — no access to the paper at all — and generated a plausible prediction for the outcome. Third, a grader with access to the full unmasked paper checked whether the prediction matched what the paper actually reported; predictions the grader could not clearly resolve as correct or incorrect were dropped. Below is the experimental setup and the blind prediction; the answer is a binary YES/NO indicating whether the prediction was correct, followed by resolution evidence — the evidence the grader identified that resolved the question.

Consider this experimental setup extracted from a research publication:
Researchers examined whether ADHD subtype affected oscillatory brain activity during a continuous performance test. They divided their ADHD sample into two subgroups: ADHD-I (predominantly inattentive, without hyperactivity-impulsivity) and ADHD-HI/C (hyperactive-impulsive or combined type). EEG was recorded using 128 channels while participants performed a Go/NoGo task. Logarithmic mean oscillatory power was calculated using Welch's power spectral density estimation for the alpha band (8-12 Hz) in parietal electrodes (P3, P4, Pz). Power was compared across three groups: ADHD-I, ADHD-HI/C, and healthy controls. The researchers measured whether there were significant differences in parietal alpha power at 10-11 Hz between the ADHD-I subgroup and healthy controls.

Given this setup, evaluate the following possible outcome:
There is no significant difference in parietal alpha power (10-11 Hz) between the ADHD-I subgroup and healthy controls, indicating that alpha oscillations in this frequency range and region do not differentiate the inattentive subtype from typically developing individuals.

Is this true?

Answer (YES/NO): NO